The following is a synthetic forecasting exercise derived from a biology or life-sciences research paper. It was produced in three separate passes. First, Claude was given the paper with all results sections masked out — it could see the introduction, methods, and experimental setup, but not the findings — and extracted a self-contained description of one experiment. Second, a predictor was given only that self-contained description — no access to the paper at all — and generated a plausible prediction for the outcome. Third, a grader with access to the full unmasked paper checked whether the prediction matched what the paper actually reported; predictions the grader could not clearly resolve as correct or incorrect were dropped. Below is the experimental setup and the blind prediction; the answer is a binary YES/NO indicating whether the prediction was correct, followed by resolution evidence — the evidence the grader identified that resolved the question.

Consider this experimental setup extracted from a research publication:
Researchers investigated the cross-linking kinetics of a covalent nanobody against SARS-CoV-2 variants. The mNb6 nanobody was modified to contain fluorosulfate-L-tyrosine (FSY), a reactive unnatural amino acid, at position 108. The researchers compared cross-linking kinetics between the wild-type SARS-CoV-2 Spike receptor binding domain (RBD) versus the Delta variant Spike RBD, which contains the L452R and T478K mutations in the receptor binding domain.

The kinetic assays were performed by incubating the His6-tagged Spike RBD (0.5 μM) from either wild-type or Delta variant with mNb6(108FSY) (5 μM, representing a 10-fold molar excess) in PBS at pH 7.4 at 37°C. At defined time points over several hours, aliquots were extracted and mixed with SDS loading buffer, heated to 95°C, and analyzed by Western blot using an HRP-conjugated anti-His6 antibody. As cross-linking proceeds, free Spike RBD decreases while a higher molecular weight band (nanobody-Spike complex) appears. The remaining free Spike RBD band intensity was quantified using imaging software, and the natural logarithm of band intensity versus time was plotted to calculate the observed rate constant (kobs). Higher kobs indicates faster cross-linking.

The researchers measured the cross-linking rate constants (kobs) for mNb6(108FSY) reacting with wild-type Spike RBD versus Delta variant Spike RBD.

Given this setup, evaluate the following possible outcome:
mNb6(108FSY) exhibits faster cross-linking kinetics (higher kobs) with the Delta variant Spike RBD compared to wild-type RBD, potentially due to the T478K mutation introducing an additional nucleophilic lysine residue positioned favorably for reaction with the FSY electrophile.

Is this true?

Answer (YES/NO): NO